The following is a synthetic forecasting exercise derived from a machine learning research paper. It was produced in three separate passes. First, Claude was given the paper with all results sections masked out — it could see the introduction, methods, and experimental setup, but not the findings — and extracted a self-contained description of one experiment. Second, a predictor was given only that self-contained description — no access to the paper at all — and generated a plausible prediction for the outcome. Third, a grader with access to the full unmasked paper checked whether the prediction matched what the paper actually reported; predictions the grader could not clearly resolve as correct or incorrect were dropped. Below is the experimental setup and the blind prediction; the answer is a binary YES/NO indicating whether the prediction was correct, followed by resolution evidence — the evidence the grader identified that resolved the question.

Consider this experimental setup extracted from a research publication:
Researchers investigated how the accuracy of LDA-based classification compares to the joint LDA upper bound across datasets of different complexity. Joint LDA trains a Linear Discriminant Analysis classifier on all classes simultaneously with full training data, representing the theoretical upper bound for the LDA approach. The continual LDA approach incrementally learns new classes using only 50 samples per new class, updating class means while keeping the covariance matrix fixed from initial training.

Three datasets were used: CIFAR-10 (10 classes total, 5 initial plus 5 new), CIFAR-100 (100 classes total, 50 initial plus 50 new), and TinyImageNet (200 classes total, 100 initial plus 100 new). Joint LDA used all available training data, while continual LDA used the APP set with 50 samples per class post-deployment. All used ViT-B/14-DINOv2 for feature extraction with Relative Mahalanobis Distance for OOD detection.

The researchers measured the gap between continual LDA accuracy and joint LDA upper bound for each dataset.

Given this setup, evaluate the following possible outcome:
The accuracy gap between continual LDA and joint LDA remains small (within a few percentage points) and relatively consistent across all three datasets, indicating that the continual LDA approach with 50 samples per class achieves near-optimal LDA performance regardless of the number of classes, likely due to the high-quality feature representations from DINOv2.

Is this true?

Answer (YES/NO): YES